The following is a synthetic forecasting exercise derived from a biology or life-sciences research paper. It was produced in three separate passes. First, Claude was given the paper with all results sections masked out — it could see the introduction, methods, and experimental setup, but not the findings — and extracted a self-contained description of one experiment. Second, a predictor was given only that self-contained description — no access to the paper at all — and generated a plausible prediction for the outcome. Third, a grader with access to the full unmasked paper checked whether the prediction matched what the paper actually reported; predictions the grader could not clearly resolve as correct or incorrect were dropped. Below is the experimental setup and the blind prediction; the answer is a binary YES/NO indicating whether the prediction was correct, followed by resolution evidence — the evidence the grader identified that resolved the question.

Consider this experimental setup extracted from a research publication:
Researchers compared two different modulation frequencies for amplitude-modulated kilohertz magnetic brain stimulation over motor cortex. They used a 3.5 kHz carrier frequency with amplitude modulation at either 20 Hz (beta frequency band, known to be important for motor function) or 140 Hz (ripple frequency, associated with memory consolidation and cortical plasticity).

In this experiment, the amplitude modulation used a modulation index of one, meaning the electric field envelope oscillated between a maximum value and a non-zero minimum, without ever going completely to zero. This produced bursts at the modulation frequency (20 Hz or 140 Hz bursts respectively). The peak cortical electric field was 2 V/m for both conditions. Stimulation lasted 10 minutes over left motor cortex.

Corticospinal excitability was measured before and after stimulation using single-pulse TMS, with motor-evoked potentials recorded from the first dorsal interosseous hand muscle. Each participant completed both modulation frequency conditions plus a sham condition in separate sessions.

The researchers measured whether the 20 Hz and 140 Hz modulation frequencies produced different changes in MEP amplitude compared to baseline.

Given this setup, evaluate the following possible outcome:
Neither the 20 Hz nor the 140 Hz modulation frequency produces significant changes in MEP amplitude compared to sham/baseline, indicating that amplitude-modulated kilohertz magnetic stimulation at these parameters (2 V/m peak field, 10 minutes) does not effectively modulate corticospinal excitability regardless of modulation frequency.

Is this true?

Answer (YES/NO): NO